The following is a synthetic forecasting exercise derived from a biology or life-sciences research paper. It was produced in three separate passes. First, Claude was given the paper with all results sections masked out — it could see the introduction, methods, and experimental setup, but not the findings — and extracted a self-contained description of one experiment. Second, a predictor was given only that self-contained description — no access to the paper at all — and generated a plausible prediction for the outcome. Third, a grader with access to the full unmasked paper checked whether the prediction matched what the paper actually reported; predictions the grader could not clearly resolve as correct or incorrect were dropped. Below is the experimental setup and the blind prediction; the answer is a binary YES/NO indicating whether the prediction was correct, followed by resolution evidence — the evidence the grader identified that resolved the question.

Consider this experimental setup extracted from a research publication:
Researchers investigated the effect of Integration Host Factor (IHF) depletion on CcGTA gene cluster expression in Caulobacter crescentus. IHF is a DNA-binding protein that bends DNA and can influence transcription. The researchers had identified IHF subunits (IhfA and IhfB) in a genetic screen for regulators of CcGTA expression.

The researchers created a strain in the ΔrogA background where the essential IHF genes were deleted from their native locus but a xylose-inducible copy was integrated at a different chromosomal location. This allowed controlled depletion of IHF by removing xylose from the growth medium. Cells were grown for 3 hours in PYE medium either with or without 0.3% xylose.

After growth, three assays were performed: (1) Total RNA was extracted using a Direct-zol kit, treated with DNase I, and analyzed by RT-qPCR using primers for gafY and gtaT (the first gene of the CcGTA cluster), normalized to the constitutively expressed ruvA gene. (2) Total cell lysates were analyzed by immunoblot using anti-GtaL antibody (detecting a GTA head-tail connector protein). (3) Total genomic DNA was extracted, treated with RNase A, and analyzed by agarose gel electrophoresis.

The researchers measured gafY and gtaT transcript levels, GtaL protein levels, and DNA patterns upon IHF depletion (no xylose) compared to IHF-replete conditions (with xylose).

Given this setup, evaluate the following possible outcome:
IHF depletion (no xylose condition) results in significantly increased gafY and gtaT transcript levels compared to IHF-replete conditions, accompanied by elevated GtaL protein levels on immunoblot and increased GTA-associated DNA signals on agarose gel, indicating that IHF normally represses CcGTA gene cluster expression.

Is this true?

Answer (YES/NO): NO